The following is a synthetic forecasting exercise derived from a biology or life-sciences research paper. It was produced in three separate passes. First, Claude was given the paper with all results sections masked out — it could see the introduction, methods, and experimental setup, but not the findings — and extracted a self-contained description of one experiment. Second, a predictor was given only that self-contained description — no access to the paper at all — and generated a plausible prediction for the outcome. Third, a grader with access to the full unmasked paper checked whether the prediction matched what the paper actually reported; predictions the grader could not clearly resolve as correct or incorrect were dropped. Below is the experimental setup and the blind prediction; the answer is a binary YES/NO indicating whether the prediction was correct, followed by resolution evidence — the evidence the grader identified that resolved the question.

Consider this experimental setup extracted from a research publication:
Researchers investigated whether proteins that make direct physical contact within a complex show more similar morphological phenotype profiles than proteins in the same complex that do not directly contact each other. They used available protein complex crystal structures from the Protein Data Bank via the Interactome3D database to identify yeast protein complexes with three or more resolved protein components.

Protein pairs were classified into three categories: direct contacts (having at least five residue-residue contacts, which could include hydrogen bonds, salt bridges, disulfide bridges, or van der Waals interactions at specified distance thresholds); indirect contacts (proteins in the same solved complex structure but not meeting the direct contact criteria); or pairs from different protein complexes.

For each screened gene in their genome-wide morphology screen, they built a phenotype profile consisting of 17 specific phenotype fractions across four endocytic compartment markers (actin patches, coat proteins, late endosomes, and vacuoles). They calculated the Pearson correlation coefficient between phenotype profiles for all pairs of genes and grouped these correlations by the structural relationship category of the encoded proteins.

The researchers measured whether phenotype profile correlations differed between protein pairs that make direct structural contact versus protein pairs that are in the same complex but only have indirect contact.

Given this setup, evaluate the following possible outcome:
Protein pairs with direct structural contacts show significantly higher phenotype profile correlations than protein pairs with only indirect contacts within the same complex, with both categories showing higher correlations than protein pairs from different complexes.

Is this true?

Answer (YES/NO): YES